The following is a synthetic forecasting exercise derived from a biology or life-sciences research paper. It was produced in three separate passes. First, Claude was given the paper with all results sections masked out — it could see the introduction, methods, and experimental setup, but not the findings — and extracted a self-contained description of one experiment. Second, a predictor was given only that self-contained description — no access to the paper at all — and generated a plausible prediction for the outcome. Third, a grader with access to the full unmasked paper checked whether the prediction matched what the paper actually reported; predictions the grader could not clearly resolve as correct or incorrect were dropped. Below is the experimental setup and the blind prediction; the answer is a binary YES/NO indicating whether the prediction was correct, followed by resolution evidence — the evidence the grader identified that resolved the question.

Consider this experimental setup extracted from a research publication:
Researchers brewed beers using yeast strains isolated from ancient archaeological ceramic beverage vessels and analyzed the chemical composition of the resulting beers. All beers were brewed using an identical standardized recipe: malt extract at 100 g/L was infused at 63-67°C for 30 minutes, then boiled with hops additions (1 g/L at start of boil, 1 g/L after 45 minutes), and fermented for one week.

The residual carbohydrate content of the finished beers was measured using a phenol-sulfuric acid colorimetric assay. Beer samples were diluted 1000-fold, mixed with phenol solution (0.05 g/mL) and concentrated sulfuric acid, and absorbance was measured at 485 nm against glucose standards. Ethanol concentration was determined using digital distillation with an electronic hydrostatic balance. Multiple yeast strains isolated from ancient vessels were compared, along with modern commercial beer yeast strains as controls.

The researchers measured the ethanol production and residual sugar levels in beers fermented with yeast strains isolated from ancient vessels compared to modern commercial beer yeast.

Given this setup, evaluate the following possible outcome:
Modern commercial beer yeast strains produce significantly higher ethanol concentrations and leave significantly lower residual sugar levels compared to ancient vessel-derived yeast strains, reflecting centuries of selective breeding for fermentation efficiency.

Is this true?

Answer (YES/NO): NO